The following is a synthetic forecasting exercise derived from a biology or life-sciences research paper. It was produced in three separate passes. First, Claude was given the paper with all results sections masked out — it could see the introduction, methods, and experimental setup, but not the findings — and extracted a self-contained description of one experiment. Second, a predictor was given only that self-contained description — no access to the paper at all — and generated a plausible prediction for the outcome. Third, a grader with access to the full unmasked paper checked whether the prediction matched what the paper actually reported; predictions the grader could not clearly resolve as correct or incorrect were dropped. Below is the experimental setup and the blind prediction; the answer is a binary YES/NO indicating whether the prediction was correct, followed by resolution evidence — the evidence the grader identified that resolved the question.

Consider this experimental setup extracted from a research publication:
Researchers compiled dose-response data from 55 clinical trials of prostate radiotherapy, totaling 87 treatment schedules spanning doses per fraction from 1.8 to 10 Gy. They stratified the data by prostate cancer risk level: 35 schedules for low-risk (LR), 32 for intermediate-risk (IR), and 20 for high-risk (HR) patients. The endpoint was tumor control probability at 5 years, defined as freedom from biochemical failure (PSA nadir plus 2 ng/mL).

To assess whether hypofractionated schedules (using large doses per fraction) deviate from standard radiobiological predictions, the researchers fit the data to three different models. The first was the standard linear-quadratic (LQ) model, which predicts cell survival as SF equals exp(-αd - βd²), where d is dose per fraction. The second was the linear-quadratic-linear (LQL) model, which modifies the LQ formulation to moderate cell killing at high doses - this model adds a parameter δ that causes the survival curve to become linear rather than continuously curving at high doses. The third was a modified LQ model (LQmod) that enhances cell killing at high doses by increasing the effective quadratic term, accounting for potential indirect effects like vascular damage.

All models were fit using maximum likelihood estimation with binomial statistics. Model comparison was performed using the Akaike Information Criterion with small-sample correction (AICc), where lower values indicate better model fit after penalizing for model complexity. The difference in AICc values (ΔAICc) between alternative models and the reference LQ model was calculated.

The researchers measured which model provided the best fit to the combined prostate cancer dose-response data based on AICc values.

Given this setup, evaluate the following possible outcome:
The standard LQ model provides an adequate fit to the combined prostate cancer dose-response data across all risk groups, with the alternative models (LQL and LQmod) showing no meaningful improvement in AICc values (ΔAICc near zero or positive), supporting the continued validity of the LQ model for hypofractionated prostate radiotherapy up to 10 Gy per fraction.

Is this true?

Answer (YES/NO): NO